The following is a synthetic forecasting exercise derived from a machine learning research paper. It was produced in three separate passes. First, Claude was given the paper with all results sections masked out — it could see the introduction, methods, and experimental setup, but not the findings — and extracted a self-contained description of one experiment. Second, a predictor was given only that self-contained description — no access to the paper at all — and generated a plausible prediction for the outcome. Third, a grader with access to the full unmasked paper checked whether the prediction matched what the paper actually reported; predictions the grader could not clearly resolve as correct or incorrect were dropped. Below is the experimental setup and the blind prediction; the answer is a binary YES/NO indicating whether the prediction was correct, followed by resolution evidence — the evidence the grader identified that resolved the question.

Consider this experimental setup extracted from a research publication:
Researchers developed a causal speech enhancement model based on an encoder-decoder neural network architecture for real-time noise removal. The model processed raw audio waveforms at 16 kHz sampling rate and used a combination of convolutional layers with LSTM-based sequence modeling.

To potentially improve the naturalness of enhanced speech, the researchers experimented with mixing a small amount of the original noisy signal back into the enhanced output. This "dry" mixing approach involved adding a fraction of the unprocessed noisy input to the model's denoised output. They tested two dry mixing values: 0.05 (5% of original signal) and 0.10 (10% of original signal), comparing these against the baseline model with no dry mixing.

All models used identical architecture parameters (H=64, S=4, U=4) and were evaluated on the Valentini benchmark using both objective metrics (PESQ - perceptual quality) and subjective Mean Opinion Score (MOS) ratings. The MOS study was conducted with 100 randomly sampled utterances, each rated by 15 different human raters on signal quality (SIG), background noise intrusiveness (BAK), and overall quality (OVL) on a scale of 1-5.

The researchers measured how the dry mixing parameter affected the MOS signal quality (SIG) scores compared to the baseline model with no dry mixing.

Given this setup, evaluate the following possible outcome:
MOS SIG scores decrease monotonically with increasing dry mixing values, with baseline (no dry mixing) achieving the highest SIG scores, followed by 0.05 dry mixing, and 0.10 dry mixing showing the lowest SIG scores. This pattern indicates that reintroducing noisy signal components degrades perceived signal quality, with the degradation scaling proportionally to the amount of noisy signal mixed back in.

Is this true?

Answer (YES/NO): NO